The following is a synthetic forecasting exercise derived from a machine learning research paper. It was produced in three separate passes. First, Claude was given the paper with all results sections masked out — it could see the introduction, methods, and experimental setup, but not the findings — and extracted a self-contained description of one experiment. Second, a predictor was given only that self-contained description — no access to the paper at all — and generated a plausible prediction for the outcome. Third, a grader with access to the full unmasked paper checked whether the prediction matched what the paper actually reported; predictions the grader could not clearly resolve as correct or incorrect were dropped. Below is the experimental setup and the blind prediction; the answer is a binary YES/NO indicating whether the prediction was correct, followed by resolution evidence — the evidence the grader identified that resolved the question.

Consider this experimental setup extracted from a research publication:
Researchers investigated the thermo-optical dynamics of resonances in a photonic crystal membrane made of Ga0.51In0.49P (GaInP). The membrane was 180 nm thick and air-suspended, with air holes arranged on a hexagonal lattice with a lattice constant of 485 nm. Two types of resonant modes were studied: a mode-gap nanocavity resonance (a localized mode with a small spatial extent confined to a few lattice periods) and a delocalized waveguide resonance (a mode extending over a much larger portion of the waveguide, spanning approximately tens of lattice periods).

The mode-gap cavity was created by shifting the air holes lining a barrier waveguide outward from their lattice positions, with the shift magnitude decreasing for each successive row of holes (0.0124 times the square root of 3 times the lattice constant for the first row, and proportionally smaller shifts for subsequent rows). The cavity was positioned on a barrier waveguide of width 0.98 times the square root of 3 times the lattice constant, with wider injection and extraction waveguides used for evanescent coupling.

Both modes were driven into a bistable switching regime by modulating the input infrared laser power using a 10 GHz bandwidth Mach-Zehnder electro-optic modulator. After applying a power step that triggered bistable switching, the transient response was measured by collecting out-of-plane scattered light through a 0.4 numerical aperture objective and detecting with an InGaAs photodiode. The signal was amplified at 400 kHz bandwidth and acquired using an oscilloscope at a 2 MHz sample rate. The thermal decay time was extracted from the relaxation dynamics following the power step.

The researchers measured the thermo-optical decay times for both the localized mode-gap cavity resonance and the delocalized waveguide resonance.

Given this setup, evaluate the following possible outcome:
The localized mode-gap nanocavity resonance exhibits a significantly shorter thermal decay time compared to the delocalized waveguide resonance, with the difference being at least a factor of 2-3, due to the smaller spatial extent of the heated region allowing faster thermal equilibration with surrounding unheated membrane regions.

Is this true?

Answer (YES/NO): NO